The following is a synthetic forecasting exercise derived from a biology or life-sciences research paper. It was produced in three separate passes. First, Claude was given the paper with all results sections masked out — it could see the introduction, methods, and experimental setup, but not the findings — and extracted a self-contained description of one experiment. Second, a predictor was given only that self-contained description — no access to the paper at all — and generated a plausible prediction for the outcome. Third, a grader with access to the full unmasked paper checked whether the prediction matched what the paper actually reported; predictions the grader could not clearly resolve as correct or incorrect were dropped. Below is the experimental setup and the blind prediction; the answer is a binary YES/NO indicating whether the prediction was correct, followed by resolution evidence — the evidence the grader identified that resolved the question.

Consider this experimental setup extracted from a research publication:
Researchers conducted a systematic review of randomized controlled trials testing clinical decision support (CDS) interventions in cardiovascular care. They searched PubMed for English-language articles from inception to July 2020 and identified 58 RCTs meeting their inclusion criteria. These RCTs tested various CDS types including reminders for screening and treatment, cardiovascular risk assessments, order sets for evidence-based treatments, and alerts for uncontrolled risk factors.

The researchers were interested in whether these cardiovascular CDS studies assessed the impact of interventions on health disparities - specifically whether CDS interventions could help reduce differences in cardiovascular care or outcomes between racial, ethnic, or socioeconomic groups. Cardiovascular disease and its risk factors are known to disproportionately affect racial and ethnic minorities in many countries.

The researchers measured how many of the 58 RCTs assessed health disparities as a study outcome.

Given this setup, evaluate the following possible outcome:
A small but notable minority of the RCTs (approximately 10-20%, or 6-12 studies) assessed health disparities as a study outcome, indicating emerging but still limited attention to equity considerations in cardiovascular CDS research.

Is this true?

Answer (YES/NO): NO